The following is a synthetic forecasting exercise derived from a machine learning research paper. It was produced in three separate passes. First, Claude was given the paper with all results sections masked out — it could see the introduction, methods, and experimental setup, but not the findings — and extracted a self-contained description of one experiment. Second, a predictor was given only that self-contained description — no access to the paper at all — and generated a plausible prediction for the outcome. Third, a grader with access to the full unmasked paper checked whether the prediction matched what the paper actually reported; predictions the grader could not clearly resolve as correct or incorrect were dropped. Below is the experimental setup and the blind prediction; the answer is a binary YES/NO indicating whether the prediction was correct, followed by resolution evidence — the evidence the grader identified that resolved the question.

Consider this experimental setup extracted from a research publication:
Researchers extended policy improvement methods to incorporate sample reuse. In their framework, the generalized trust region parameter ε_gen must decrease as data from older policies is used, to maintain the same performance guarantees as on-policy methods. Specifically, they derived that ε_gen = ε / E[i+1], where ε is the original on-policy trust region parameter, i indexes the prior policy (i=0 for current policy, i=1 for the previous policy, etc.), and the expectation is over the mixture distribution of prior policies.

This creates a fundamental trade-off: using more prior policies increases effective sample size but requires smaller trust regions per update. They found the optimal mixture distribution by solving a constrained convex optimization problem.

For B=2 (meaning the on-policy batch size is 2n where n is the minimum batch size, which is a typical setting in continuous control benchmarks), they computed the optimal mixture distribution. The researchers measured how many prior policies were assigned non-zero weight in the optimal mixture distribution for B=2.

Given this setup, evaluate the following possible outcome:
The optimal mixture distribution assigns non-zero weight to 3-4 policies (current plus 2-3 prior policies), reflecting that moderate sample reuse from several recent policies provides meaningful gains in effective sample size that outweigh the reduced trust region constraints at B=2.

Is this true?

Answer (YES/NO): YES